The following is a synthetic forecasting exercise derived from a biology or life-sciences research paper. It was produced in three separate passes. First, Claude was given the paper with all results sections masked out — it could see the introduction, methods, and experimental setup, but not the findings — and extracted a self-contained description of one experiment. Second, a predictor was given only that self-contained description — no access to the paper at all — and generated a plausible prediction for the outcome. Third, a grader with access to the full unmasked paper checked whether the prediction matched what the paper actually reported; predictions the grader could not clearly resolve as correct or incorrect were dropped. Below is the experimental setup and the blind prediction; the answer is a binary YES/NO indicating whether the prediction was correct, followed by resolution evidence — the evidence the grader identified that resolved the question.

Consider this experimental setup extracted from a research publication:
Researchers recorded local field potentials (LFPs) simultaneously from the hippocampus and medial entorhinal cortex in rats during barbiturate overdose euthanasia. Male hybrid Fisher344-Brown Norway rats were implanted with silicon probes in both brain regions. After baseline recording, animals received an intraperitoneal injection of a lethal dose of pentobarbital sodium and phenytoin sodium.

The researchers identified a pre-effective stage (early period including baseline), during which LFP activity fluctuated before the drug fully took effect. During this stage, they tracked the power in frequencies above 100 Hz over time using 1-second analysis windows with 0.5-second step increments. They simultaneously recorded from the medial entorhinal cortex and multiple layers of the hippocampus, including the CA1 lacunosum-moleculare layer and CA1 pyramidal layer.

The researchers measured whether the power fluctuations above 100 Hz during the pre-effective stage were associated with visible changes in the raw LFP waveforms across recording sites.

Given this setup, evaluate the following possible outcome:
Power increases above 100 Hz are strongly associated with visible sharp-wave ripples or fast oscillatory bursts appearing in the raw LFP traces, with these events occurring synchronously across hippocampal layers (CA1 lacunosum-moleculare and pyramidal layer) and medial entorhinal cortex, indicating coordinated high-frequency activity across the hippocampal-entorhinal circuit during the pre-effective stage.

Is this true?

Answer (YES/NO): YES